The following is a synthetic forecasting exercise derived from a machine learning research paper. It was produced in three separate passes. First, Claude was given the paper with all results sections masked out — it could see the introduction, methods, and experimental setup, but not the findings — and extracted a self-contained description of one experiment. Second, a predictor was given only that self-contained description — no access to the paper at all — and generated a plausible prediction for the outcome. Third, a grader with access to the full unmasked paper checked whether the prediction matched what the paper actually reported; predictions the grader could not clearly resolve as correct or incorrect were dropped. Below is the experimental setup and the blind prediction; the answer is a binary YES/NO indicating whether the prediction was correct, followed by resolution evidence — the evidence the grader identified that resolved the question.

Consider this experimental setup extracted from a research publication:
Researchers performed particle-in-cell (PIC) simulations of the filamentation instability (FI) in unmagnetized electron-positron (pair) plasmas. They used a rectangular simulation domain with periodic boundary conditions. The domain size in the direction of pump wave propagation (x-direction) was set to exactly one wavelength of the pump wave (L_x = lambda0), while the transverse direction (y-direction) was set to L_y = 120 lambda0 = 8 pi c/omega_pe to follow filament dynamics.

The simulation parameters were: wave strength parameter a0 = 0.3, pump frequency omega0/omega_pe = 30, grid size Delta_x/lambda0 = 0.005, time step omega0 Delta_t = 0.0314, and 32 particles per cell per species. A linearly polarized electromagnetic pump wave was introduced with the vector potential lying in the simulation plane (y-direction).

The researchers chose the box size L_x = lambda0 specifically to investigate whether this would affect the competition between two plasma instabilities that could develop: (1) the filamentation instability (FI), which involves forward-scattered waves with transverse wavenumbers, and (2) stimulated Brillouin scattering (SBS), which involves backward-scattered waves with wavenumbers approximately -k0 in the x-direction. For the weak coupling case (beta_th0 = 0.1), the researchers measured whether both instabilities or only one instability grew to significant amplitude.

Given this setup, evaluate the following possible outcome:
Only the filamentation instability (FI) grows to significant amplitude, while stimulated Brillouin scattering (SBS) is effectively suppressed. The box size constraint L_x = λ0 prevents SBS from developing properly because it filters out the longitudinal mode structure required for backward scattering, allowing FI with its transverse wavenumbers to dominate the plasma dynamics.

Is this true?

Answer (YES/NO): YES